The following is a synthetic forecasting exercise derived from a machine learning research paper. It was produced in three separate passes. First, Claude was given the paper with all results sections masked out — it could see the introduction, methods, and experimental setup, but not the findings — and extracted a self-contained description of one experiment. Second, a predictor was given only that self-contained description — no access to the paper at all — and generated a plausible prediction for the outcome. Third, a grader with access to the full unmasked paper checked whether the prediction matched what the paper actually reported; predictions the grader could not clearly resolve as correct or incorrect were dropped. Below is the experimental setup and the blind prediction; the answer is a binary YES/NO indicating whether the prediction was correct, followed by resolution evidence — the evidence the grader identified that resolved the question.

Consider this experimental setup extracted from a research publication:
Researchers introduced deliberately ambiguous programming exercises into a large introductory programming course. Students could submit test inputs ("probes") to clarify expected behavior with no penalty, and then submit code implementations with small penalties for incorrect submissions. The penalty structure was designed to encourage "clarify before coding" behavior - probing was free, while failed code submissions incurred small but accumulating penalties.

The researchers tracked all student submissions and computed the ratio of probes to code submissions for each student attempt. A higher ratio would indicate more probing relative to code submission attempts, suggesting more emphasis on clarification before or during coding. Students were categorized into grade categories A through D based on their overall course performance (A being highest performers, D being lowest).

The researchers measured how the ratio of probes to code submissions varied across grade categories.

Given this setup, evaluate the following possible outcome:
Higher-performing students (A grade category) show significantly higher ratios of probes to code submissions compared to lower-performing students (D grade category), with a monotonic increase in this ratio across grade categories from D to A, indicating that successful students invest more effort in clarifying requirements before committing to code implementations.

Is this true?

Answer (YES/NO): YES